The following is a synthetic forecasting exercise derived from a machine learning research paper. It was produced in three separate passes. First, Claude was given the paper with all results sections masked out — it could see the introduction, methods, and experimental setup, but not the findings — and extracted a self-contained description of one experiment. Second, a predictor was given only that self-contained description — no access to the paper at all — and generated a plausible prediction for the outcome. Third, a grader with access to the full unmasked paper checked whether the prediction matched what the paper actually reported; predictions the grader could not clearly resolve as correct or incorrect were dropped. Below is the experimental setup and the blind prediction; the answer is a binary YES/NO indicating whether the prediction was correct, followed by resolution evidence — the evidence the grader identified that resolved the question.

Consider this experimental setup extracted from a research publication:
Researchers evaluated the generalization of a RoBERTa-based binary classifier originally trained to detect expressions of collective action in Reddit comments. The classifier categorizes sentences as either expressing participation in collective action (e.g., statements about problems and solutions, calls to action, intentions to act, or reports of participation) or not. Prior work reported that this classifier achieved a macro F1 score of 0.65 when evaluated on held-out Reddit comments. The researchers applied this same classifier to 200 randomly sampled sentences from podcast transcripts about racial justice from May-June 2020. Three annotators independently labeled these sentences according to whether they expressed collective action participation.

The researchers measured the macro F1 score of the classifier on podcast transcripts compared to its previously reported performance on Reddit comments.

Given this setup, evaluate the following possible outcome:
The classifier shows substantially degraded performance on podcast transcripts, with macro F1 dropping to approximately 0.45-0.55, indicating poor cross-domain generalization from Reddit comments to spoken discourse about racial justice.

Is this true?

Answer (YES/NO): NO